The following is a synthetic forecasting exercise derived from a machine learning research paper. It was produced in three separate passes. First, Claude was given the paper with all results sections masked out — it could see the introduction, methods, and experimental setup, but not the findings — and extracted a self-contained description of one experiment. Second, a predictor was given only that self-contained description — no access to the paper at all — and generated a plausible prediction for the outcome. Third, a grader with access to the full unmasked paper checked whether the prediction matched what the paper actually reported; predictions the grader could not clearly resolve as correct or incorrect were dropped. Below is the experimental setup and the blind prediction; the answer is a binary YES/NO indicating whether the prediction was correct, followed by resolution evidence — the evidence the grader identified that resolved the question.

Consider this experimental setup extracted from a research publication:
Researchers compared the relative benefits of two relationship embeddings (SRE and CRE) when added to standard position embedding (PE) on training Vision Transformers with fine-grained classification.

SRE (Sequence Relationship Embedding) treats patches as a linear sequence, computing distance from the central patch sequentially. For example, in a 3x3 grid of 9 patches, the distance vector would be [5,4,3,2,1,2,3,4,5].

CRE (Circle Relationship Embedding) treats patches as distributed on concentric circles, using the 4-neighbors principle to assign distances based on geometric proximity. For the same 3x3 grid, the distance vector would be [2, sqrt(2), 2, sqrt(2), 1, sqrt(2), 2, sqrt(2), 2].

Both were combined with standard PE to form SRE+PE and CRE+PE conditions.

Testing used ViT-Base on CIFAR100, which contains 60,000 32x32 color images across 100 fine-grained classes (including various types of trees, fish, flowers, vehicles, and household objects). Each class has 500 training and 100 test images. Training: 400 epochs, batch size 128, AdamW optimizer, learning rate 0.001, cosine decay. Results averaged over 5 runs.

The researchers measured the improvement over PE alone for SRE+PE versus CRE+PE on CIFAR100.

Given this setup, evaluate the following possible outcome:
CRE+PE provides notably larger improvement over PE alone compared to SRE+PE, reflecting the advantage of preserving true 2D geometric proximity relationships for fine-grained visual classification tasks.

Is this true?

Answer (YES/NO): YES